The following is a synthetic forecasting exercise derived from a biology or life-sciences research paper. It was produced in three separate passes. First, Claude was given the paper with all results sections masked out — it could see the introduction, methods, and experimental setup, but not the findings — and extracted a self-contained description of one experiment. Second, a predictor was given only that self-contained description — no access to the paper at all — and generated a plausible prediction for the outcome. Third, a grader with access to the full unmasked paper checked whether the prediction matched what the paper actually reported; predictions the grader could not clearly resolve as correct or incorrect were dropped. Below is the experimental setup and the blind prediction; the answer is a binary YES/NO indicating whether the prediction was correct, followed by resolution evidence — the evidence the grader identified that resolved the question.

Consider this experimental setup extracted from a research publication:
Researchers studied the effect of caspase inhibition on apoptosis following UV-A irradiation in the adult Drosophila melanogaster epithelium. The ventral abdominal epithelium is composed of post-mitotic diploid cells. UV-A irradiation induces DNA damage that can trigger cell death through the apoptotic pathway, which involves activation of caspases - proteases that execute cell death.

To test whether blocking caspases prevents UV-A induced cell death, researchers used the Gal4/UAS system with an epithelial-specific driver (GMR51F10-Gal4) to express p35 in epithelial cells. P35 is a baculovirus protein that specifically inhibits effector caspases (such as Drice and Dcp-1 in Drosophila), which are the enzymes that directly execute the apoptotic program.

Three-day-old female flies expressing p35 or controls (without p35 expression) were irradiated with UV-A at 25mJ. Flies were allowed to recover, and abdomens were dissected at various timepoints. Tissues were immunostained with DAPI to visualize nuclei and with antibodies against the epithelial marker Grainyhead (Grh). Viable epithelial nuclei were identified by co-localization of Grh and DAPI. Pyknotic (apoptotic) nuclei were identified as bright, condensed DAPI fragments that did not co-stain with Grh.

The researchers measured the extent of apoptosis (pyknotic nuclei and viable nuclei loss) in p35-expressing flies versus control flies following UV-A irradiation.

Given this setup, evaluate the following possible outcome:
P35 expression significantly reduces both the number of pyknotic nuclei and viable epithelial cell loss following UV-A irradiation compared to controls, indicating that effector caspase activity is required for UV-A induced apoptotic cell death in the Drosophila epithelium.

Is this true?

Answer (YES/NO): YES